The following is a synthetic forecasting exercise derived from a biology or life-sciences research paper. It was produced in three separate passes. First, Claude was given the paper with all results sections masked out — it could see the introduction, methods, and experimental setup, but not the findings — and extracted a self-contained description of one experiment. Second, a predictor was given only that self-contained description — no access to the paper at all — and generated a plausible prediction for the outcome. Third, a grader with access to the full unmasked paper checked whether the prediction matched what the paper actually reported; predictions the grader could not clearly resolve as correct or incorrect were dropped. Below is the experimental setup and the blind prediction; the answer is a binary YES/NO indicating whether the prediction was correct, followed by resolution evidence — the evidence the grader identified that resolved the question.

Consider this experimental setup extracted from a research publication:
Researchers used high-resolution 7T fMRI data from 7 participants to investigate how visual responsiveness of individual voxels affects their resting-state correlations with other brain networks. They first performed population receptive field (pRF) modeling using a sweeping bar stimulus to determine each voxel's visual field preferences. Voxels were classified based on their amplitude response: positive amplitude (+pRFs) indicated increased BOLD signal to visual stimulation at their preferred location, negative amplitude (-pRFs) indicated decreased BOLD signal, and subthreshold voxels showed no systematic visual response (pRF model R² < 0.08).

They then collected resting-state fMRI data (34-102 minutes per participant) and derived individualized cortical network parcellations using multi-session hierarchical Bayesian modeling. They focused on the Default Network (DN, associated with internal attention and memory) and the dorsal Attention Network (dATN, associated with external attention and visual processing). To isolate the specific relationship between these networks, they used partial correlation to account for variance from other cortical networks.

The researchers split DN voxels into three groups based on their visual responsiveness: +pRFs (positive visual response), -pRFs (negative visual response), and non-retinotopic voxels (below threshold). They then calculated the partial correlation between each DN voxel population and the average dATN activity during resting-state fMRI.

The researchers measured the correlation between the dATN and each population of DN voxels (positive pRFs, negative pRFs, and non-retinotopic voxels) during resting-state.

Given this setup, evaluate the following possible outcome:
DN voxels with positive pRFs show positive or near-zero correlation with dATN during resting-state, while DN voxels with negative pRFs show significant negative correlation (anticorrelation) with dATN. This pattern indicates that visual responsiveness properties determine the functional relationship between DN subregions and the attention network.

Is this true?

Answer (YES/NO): YES